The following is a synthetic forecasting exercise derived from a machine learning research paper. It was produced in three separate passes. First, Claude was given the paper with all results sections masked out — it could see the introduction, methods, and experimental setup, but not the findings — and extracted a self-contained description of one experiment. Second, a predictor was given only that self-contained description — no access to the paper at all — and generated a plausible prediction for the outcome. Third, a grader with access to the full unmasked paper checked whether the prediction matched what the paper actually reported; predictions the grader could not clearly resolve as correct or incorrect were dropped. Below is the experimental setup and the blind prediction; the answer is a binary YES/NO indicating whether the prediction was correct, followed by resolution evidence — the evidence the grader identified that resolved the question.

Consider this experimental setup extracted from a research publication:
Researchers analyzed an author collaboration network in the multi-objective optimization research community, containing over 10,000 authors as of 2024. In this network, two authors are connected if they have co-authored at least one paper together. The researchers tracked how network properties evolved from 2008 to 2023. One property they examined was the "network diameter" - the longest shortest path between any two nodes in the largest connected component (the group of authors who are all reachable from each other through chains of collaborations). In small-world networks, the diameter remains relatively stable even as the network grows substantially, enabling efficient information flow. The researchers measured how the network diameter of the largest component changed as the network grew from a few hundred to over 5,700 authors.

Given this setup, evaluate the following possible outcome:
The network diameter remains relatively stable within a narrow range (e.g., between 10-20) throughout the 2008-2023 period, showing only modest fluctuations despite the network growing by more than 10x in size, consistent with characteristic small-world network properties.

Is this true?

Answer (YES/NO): NO